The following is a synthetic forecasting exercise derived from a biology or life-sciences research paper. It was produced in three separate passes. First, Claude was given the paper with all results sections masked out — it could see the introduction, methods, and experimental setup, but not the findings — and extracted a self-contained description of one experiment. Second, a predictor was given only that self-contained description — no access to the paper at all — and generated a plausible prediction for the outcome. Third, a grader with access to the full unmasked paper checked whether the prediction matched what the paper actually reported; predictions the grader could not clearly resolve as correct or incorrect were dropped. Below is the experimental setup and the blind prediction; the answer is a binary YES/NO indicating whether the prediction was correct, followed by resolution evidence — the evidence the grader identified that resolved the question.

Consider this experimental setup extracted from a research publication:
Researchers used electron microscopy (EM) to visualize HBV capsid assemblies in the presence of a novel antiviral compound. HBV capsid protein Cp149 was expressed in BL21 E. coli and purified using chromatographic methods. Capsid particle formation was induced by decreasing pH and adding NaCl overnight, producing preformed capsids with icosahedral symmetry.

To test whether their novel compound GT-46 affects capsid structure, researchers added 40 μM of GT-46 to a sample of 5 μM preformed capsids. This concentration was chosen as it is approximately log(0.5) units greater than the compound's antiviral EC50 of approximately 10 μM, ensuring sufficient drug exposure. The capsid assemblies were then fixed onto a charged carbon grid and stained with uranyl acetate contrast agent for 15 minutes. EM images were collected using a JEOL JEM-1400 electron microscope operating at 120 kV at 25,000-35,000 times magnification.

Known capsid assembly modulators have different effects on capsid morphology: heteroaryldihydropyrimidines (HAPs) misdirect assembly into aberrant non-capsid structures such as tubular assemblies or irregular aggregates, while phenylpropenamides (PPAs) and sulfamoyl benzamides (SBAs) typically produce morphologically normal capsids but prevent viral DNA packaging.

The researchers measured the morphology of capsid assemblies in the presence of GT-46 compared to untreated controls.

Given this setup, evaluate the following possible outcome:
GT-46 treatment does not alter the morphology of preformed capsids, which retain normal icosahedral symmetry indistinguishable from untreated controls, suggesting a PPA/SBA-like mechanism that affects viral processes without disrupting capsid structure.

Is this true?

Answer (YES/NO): NO